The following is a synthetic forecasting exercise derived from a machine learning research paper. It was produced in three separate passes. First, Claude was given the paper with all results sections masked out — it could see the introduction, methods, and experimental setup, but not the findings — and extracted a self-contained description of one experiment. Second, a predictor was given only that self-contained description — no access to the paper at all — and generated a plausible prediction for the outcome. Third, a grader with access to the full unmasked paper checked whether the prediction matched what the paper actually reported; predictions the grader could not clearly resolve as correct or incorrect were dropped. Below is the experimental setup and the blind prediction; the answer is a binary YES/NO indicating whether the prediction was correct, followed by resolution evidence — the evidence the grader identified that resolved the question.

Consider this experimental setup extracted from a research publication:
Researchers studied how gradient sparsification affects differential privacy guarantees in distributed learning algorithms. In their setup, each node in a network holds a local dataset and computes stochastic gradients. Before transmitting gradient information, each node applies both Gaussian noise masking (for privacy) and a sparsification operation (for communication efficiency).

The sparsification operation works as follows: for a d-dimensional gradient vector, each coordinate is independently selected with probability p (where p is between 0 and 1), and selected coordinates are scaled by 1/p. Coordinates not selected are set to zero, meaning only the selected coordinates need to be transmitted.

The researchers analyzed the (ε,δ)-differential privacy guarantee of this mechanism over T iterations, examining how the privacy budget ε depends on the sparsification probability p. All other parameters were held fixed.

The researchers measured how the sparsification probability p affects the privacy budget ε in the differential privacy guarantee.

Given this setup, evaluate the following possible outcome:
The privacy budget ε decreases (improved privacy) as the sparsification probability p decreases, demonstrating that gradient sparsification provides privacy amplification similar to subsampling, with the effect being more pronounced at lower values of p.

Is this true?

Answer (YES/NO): NO